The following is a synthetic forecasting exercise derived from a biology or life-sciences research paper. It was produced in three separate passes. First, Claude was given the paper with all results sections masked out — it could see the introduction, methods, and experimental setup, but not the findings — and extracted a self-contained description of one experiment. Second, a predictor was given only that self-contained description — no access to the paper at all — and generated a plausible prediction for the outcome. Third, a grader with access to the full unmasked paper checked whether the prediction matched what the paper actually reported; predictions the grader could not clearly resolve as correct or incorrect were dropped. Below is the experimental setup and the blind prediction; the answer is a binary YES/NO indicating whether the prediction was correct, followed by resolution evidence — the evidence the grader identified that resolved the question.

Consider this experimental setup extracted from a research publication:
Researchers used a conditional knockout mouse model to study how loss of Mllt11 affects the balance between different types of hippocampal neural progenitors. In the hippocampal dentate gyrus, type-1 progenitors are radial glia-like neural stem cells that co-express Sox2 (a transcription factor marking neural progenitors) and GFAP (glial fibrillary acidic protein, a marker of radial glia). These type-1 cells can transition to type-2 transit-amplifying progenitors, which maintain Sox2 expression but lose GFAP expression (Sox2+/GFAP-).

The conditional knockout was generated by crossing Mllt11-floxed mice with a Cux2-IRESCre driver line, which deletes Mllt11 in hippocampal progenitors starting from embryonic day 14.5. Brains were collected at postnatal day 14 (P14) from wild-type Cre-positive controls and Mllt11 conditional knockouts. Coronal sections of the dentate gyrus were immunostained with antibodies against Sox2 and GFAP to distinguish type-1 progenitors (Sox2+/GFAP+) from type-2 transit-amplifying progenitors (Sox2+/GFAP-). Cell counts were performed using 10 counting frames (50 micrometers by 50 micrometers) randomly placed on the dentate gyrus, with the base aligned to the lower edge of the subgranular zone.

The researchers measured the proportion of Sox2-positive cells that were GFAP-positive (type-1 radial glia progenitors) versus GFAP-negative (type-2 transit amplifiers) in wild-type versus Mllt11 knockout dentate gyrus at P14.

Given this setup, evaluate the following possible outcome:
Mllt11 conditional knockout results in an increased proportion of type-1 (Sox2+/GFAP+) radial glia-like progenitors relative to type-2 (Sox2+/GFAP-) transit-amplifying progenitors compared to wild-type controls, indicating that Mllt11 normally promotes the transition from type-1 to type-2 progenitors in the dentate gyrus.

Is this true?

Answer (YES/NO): NO